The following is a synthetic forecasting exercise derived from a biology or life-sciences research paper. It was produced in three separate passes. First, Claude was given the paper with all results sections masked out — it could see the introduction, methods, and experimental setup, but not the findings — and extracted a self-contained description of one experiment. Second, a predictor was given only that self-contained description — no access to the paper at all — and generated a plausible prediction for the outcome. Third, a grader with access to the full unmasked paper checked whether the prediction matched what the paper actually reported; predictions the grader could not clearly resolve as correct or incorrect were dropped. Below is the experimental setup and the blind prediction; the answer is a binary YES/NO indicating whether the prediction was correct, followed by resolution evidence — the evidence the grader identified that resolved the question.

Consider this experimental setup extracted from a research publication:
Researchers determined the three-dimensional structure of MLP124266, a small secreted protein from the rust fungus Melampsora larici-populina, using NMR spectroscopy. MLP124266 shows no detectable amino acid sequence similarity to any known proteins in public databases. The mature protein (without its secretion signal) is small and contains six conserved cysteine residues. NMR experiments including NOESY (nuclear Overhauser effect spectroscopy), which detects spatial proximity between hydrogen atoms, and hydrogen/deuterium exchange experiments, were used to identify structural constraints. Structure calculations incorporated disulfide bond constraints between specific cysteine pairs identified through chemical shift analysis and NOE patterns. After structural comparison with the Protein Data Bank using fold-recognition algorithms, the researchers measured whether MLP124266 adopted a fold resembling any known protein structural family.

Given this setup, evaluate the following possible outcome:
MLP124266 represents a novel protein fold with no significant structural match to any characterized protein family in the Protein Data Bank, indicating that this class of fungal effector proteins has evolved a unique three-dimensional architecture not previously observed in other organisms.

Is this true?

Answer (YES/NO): NO